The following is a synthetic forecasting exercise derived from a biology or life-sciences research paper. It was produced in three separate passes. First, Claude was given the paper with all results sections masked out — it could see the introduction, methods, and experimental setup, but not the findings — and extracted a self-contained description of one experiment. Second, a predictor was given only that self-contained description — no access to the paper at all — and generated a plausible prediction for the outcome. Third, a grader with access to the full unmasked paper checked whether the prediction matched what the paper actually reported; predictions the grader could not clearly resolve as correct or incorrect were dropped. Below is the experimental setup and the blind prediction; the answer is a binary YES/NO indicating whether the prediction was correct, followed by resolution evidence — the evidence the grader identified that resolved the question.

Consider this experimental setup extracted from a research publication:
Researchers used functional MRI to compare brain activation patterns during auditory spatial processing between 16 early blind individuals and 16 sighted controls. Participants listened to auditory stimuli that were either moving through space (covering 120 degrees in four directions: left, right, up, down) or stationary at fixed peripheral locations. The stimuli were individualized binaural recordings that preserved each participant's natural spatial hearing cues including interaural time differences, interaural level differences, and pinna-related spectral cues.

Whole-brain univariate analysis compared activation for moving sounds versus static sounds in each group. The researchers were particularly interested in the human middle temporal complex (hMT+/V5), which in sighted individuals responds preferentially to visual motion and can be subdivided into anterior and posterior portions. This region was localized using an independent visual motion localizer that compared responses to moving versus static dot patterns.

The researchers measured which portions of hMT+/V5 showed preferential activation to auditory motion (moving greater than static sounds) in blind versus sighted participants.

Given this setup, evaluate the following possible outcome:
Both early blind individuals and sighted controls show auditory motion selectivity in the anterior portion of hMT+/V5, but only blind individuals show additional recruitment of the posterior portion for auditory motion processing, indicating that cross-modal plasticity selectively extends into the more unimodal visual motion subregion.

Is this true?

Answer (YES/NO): YES